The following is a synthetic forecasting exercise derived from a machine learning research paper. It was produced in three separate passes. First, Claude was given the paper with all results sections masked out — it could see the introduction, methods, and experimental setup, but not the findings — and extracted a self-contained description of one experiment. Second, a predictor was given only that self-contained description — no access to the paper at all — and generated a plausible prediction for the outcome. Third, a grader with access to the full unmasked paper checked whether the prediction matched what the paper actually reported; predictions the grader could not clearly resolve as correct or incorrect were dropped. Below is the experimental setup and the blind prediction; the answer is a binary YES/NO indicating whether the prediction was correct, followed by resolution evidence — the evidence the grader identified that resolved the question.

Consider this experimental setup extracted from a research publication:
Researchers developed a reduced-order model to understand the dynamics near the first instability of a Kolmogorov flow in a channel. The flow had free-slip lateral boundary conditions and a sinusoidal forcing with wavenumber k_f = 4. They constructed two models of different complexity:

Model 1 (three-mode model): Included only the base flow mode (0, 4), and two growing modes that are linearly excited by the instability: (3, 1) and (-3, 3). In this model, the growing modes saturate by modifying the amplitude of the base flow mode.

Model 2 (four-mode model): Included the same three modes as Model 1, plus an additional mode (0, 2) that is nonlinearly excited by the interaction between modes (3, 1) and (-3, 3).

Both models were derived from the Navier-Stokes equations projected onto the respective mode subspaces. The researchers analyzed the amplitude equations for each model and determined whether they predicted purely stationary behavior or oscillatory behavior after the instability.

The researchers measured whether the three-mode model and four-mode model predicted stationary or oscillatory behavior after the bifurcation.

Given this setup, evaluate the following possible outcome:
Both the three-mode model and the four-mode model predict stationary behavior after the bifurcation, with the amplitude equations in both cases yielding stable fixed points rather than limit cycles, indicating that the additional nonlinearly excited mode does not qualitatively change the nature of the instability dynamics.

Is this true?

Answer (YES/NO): NO